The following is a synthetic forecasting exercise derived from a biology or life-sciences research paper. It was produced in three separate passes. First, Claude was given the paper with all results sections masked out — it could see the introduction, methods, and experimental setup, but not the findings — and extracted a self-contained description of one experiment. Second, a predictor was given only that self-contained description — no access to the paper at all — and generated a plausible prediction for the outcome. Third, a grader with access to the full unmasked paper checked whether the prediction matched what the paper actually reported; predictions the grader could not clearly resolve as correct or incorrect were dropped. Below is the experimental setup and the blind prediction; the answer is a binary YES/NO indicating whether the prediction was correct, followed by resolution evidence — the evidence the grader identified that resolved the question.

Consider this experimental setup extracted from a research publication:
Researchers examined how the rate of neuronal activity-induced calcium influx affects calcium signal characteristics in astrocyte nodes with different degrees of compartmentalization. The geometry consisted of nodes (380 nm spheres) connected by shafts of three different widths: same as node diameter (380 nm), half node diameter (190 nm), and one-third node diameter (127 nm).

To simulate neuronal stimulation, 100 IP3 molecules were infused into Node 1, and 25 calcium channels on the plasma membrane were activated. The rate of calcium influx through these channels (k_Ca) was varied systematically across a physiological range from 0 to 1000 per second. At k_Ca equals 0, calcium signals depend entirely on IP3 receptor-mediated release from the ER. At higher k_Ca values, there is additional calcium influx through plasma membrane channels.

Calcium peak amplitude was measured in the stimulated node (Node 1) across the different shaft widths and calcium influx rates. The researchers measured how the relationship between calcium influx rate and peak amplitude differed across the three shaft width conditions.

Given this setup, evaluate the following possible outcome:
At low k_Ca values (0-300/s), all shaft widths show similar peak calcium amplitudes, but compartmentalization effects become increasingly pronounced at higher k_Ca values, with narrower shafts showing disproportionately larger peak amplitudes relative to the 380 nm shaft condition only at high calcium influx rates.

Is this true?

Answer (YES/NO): NO